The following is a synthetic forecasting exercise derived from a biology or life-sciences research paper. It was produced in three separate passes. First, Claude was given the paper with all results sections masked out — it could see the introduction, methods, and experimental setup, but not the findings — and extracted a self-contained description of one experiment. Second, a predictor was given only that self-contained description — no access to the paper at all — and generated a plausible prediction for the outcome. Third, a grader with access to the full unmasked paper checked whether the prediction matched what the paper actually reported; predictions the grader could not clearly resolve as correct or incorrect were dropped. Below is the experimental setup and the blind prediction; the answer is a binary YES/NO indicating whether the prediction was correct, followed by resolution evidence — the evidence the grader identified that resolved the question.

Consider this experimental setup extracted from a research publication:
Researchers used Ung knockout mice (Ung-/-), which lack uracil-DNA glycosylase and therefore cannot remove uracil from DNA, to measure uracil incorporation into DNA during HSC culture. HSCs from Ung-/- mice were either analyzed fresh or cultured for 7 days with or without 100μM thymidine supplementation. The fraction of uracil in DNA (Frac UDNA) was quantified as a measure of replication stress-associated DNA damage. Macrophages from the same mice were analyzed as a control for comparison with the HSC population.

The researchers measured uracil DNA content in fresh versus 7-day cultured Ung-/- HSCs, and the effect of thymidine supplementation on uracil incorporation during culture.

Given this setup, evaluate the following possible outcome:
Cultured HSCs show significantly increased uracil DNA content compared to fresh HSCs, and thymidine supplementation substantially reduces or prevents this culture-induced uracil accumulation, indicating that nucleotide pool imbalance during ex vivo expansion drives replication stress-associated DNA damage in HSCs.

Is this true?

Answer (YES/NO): YES